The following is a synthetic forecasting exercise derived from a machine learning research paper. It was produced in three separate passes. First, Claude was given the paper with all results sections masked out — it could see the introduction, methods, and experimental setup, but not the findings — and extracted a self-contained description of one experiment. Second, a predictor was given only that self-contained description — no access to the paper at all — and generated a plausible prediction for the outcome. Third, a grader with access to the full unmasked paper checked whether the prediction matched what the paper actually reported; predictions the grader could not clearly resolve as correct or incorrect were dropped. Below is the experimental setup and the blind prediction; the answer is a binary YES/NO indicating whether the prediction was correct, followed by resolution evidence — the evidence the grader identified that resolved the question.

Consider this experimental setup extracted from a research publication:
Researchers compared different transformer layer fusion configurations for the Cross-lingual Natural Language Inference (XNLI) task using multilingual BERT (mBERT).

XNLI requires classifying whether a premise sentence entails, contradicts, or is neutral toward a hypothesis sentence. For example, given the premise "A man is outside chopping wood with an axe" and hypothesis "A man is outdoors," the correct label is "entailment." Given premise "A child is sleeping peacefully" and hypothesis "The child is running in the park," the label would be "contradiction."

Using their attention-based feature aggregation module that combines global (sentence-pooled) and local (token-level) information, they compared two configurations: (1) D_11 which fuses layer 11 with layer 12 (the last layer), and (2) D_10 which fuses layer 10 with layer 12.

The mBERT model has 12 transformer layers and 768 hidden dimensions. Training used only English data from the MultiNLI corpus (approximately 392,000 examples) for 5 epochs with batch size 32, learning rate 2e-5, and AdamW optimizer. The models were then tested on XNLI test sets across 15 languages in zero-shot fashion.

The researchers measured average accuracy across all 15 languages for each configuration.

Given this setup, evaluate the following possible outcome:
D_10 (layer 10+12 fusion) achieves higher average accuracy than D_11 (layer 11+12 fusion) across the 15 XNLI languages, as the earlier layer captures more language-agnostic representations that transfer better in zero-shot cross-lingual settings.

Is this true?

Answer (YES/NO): NO